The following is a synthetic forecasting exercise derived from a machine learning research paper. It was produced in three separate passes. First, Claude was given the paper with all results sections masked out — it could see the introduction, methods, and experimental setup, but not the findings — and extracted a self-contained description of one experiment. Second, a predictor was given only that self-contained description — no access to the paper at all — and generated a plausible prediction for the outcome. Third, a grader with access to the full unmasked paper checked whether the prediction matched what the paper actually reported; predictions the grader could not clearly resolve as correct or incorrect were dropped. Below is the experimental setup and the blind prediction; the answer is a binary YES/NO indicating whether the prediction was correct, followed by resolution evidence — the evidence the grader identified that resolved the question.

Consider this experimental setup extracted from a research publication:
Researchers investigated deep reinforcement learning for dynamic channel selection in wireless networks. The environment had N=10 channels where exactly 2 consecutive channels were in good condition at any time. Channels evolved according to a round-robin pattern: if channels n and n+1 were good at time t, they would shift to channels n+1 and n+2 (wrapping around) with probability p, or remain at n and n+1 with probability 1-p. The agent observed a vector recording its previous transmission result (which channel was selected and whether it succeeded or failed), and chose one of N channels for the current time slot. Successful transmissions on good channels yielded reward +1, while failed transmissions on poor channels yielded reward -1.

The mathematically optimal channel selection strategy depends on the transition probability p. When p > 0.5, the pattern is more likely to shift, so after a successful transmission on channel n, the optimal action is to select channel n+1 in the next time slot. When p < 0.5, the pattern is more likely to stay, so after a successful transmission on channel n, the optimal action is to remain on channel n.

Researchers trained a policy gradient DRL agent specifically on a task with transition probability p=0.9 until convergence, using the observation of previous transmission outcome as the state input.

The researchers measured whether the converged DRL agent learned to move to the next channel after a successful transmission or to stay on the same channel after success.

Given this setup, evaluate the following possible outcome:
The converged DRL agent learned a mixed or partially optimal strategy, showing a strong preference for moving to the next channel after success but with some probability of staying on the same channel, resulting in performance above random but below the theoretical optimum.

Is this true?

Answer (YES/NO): NO